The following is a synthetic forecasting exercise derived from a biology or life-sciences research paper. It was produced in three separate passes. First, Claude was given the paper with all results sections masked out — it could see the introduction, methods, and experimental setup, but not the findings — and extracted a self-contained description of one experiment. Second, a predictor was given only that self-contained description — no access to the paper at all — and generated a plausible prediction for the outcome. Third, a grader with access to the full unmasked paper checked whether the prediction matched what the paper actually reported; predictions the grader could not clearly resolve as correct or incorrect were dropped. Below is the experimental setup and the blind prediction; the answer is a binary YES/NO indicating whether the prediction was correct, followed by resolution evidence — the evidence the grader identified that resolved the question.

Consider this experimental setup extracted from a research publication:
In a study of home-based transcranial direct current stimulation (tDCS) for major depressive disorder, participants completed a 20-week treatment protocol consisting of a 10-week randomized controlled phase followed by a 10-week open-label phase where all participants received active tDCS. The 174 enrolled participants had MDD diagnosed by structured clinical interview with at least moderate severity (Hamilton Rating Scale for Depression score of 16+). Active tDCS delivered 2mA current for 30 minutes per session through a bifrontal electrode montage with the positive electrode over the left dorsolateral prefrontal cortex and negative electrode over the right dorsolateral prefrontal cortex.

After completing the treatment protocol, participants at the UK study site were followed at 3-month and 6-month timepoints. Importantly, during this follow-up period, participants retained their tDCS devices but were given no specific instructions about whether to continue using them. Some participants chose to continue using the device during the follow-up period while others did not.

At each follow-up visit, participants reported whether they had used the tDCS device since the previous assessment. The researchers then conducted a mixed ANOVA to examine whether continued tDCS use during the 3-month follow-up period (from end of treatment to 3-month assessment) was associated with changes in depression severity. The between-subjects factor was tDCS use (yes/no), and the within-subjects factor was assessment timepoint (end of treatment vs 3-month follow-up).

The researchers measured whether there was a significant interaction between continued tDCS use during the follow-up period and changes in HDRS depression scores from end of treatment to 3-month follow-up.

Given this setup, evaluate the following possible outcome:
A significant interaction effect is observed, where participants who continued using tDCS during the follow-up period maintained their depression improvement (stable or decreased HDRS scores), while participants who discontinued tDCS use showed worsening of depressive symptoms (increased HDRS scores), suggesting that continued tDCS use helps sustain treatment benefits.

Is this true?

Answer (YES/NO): NO